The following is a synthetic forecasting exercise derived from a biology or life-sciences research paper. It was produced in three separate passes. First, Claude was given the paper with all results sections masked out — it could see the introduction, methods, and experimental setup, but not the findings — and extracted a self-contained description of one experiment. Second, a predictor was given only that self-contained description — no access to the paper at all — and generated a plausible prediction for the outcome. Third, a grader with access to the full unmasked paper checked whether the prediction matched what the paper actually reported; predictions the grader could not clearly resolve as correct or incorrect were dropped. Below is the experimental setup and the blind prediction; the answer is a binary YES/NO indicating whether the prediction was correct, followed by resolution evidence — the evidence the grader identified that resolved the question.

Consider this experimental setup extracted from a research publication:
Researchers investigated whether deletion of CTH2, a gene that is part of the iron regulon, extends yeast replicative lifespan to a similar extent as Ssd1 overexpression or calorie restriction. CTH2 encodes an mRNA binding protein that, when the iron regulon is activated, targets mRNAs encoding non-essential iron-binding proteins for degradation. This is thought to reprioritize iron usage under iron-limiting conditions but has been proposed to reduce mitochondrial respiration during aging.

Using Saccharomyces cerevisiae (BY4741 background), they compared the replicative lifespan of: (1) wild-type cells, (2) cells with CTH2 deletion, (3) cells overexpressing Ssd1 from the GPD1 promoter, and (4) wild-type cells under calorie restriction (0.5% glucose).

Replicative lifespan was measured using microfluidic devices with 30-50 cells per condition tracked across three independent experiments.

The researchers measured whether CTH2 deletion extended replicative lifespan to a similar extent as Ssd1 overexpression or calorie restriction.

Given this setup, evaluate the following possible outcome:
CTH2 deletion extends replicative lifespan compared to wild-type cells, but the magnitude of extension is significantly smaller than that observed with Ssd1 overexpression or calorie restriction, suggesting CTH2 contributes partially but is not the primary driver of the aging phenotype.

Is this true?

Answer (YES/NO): YES